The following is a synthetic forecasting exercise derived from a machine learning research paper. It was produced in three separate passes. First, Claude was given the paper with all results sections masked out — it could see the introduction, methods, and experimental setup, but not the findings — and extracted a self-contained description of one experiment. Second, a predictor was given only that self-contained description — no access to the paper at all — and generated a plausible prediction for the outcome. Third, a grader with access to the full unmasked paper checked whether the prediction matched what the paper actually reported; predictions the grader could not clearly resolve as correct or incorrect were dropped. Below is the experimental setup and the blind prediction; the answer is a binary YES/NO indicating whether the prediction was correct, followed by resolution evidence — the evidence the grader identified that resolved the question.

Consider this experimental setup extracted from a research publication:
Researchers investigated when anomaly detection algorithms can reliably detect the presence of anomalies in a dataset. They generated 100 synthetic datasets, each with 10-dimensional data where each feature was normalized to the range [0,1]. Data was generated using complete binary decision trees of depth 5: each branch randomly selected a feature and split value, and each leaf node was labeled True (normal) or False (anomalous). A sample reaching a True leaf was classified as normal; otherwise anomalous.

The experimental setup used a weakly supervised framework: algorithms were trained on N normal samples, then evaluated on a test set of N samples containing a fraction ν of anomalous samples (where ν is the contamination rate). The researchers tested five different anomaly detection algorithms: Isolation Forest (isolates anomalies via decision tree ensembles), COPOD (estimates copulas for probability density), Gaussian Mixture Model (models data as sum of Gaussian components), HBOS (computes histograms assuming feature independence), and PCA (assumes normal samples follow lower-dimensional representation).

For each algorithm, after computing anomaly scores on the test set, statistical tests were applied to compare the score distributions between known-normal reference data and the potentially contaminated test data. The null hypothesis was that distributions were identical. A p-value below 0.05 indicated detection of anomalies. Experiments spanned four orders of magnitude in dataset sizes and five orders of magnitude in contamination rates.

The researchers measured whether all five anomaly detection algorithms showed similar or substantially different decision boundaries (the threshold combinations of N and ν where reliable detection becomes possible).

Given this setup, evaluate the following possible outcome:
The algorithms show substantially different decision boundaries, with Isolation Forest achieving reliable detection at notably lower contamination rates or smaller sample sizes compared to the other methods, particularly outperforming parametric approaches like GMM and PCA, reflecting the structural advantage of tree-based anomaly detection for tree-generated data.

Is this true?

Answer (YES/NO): NO